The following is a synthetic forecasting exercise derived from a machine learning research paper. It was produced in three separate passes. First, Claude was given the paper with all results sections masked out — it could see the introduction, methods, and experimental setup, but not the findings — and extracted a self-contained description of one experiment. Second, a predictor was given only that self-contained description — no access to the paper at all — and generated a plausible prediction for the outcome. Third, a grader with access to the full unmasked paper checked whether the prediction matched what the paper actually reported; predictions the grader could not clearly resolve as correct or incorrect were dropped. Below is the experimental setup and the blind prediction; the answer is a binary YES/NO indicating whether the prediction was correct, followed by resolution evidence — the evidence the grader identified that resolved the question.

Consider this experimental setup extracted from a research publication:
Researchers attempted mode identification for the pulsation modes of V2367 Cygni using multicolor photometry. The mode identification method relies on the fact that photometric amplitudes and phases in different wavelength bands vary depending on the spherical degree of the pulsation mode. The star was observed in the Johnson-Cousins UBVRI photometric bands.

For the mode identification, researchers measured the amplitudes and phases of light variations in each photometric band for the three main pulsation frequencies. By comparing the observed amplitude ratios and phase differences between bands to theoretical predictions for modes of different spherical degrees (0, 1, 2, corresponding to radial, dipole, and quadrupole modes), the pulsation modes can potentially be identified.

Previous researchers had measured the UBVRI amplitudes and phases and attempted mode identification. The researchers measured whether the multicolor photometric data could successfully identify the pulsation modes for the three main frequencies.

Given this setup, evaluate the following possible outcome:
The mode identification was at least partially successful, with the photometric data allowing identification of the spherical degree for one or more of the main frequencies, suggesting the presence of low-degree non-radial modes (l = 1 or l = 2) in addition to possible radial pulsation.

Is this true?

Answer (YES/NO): NO